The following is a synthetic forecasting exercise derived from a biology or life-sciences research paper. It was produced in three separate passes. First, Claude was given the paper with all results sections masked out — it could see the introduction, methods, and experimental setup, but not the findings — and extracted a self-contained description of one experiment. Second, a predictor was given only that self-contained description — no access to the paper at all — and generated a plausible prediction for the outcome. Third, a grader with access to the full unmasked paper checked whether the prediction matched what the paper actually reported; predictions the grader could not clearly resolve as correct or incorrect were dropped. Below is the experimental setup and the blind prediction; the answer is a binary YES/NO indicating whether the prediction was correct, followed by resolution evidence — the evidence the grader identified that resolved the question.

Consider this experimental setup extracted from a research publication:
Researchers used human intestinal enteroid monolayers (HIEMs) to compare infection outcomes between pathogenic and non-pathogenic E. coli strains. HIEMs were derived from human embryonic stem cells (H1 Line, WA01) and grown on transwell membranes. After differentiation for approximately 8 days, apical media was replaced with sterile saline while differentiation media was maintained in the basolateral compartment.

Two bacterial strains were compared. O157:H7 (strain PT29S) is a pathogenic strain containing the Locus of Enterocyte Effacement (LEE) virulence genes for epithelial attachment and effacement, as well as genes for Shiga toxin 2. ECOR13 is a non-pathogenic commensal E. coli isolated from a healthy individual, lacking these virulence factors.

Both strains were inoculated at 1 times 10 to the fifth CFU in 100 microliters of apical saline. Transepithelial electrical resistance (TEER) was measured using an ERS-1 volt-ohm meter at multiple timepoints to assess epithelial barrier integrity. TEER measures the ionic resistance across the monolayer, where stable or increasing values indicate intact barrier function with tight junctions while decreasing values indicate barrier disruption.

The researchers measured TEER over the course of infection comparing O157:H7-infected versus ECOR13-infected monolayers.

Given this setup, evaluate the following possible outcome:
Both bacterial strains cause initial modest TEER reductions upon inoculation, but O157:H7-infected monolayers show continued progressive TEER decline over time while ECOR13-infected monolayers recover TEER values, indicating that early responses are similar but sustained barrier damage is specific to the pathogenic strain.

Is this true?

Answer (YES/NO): NO